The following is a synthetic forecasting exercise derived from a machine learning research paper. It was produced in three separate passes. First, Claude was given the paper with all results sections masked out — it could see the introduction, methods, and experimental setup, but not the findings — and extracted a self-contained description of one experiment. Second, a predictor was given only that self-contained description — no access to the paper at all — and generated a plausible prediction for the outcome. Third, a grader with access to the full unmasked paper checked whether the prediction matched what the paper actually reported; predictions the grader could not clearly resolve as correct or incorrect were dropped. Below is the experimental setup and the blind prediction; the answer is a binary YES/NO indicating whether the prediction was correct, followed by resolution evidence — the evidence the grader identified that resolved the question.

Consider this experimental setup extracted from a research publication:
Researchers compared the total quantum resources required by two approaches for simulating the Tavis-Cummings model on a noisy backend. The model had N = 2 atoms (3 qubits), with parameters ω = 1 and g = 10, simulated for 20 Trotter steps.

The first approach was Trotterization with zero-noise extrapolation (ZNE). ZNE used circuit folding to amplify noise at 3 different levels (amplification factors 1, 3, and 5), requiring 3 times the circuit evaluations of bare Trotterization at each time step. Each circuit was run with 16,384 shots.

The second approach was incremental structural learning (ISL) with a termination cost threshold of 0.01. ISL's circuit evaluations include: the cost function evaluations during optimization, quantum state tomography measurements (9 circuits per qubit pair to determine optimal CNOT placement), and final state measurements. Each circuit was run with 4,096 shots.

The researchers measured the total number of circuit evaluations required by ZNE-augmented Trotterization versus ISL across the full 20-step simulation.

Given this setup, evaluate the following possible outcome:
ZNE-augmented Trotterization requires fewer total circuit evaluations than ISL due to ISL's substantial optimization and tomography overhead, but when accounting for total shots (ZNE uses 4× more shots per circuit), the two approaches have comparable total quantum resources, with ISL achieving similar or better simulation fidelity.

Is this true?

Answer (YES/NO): NO